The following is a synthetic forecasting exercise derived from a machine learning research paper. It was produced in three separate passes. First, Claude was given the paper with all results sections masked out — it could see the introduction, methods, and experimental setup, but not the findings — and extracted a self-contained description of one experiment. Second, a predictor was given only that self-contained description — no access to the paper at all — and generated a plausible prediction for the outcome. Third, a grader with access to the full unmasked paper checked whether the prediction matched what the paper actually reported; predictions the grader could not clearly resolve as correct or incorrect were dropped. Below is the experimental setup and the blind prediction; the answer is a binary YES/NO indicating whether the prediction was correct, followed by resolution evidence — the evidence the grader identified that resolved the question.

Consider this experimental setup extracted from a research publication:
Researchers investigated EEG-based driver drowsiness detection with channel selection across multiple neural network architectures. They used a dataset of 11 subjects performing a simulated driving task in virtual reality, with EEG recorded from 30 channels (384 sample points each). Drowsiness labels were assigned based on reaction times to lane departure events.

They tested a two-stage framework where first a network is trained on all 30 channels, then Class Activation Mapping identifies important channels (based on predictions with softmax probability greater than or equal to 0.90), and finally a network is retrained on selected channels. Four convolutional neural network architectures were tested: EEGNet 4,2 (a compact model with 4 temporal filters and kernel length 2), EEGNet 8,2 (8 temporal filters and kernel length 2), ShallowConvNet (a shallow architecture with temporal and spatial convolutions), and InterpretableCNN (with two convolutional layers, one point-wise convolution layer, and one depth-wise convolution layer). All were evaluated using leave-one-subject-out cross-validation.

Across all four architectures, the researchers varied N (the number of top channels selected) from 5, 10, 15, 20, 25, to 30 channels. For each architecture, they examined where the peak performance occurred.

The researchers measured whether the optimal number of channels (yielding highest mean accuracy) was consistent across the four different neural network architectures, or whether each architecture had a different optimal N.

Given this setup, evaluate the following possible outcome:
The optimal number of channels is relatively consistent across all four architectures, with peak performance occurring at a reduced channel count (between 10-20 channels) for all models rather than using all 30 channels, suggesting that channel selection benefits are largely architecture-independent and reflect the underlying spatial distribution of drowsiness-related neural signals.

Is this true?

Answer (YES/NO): YES